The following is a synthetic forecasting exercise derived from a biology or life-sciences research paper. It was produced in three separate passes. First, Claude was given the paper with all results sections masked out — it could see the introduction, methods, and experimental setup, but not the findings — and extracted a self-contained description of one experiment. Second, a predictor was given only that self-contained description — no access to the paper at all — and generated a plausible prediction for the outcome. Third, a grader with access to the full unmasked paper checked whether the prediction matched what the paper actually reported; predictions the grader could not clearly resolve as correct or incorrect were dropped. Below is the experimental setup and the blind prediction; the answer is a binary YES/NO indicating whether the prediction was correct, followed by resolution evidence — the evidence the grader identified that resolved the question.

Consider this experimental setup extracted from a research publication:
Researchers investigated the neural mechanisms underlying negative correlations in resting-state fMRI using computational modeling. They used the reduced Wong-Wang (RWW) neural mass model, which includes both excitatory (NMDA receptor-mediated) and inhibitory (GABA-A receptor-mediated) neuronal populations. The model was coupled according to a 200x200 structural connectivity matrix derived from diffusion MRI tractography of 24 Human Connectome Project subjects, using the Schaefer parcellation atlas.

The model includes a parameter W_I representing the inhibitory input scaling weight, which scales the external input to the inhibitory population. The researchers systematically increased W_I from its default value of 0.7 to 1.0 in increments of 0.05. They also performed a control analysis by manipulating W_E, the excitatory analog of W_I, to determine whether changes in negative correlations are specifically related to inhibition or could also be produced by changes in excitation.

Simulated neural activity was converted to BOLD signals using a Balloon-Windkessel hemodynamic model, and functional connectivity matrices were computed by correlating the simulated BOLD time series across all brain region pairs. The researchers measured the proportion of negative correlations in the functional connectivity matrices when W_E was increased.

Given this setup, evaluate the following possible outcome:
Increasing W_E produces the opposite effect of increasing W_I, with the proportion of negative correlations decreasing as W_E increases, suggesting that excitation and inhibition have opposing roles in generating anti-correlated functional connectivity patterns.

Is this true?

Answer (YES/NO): NO